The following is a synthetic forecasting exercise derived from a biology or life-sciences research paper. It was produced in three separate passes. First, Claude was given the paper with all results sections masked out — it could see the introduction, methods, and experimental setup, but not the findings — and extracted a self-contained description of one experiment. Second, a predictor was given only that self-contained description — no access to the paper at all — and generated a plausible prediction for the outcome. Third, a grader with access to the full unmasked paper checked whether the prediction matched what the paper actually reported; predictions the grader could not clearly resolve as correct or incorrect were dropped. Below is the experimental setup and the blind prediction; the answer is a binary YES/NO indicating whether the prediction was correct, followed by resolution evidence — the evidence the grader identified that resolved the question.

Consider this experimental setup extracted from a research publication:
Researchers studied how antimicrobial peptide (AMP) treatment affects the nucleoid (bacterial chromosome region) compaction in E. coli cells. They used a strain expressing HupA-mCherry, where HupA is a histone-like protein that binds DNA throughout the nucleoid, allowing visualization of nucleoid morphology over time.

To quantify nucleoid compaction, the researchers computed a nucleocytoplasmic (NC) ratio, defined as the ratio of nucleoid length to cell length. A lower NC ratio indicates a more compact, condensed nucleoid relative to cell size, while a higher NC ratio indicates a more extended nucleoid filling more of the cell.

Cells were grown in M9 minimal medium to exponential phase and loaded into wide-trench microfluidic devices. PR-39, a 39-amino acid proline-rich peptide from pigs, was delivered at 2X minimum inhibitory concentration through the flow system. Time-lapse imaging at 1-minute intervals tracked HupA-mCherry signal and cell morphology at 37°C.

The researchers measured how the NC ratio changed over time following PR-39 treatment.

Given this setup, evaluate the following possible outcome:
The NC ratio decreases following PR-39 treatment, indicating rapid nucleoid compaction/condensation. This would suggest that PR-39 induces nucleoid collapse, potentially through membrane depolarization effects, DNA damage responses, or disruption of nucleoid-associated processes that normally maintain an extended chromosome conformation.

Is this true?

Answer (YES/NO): NO